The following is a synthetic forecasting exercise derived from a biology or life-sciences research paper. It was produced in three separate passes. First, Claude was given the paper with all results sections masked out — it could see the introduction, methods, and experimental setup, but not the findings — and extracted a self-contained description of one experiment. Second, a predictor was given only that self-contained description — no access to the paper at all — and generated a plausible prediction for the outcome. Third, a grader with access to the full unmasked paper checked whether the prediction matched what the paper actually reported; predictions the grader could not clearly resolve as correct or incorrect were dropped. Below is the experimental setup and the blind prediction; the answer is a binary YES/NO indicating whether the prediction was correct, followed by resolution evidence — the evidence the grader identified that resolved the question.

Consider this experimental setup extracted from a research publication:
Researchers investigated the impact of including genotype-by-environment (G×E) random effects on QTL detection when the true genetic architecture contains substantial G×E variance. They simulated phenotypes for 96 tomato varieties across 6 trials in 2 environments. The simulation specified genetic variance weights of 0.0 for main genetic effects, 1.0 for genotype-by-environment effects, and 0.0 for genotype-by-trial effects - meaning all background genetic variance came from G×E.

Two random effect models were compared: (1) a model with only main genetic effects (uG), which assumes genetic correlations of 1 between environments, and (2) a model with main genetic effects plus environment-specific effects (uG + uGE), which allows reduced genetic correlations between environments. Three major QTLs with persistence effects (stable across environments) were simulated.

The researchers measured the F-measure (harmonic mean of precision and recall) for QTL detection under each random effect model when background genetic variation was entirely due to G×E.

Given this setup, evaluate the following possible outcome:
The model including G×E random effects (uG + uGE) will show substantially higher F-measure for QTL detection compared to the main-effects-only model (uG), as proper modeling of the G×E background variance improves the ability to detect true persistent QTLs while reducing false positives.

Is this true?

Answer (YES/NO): NO